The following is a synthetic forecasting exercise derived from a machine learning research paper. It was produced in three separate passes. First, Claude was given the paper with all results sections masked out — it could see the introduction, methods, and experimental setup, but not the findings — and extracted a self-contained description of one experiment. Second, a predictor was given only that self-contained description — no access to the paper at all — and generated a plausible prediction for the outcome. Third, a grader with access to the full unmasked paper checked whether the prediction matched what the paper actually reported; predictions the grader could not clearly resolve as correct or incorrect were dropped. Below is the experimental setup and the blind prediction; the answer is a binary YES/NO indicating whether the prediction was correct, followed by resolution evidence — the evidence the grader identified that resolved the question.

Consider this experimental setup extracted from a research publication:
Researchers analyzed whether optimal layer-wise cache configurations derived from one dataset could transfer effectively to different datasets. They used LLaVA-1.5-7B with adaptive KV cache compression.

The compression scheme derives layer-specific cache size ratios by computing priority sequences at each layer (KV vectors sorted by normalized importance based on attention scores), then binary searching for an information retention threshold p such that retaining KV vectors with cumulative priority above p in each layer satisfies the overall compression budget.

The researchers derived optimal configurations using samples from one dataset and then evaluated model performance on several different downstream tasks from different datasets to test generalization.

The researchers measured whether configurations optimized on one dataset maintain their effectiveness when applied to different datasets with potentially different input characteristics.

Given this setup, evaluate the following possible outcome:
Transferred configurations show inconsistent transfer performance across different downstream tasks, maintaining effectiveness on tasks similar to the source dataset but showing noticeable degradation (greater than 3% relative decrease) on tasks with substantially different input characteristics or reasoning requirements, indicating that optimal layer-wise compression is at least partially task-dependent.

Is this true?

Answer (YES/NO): NO